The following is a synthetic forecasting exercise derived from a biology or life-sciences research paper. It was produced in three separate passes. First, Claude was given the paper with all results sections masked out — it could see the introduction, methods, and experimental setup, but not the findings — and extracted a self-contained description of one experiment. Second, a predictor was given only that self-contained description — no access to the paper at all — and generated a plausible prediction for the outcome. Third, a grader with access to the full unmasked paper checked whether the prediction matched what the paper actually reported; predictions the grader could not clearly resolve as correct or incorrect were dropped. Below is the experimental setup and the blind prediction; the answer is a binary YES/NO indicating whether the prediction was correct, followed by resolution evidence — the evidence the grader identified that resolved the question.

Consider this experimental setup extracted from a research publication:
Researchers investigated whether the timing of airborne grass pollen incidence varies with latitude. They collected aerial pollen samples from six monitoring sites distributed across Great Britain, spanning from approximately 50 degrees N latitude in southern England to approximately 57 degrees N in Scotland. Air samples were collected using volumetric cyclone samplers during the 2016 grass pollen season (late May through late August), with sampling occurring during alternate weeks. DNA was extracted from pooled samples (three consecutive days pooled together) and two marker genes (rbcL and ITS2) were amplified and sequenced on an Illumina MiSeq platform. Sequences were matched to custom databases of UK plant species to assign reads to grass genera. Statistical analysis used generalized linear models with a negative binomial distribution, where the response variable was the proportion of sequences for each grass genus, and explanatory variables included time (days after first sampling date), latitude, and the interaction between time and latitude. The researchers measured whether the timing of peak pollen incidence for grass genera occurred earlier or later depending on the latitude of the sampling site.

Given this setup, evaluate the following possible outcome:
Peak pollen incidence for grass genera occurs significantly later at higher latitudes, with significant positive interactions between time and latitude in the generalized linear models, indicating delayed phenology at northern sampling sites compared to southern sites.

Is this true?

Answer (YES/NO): YES